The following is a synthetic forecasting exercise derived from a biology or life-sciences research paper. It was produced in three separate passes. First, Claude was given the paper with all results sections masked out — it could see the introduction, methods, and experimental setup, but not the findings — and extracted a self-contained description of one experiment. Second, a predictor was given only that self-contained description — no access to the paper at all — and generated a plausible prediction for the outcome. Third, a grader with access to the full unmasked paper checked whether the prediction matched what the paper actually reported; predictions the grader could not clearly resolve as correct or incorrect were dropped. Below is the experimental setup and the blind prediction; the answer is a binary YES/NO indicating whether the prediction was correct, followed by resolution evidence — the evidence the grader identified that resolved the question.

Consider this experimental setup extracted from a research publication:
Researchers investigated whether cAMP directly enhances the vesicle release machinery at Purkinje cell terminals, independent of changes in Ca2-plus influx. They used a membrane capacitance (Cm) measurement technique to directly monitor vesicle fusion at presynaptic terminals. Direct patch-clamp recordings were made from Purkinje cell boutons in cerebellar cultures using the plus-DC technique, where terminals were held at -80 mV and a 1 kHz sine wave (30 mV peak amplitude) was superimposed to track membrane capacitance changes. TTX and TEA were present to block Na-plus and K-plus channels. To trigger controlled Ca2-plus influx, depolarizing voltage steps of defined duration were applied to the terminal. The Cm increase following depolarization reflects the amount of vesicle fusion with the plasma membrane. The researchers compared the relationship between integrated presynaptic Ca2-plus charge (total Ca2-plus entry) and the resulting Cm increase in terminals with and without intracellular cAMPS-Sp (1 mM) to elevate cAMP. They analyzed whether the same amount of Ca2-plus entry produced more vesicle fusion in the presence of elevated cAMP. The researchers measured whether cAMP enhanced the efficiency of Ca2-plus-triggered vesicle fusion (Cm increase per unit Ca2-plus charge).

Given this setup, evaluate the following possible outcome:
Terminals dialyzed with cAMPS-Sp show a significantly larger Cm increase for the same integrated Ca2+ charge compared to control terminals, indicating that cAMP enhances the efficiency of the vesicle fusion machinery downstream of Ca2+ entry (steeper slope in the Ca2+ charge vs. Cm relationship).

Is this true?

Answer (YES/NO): YES